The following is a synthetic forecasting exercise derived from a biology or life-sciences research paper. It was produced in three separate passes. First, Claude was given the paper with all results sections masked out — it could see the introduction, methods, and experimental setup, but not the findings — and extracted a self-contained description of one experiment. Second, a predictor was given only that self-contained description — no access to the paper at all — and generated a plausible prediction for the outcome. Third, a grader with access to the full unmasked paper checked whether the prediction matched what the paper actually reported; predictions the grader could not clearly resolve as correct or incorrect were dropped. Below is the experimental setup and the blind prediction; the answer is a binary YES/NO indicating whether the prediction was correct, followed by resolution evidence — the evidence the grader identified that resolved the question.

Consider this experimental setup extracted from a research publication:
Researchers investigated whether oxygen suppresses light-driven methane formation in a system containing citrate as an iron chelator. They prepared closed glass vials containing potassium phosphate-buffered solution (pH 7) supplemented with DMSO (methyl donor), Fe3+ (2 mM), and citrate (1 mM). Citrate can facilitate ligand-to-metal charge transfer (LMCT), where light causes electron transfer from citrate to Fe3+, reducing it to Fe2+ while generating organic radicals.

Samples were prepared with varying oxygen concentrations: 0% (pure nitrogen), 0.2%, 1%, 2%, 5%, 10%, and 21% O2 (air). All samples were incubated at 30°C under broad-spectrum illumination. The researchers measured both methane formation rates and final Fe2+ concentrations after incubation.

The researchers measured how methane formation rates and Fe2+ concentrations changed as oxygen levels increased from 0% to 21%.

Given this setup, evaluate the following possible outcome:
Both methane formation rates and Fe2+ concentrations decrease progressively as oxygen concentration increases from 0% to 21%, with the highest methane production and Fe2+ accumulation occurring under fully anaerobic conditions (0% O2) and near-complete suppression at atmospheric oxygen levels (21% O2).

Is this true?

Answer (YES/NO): NO